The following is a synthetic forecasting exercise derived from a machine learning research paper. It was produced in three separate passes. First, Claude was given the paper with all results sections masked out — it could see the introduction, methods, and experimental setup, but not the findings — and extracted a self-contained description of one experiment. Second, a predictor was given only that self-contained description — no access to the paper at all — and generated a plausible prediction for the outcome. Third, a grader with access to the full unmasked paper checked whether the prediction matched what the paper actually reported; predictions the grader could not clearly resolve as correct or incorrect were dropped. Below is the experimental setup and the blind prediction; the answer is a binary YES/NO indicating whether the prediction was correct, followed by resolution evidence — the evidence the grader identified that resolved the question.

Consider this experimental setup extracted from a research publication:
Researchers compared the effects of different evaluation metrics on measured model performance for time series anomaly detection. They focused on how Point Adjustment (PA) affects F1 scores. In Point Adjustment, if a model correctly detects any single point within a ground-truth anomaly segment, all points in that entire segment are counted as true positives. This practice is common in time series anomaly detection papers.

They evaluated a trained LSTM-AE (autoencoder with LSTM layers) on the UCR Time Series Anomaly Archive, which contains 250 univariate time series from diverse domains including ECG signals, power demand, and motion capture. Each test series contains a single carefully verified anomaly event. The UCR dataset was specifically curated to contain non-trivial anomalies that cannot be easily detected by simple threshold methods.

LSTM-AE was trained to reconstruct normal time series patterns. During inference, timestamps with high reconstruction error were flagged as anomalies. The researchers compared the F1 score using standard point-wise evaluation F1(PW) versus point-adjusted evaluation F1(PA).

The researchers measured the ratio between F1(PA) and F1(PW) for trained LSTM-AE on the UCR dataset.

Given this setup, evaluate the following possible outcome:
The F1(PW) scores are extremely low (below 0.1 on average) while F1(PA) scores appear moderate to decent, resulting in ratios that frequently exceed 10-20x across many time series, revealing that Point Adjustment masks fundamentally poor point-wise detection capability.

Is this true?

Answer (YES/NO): YES